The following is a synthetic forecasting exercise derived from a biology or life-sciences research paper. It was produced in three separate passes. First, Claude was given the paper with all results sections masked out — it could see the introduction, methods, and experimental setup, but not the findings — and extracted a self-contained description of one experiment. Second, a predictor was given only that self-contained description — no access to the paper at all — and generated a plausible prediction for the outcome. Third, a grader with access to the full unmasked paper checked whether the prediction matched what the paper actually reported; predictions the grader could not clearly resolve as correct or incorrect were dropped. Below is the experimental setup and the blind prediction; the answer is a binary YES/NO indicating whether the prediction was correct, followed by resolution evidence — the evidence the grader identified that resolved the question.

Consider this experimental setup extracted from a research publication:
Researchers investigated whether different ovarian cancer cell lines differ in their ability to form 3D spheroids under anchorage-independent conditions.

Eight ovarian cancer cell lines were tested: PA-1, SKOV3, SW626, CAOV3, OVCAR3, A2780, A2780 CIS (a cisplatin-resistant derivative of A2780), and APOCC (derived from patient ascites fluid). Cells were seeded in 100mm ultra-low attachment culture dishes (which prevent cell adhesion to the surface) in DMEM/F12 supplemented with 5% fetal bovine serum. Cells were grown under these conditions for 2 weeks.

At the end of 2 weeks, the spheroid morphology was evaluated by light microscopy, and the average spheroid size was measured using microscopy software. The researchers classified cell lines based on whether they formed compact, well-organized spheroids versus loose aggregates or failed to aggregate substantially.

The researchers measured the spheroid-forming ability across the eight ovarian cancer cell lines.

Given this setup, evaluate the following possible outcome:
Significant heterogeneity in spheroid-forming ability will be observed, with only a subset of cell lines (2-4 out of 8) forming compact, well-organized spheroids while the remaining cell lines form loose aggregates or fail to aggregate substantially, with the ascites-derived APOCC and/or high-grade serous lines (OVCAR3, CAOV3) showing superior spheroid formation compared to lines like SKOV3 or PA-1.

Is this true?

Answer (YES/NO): NO